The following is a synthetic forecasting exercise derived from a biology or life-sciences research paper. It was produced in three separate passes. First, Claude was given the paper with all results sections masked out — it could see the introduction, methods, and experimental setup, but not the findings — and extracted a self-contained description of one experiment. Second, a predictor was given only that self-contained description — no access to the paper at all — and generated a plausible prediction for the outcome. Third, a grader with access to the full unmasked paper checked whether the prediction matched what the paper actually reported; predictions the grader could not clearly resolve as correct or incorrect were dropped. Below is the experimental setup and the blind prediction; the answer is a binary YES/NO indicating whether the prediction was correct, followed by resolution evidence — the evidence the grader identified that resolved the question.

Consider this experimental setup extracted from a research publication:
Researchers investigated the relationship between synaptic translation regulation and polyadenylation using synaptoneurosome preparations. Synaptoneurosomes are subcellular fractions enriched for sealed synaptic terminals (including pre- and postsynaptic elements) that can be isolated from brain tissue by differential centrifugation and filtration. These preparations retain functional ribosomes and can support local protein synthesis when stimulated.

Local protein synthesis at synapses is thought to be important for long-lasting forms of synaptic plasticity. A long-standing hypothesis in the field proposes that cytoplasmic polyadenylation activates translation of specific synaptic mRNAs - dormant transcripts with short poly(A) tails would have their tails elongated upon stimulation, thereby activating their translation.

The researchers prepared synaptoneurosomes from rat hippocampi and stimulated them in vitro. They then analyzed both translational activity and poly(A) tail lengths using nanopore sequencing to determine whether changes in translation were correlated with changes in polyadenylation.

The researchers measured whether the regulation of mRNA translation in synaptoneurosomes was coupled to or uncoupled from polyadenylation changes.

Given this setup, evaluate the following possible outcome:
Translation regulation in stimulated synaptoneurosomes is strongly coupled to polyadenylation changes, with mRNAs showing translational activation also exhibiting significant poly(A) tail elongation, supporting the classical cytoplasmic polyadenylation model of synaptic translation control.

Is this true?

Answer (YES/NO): NO